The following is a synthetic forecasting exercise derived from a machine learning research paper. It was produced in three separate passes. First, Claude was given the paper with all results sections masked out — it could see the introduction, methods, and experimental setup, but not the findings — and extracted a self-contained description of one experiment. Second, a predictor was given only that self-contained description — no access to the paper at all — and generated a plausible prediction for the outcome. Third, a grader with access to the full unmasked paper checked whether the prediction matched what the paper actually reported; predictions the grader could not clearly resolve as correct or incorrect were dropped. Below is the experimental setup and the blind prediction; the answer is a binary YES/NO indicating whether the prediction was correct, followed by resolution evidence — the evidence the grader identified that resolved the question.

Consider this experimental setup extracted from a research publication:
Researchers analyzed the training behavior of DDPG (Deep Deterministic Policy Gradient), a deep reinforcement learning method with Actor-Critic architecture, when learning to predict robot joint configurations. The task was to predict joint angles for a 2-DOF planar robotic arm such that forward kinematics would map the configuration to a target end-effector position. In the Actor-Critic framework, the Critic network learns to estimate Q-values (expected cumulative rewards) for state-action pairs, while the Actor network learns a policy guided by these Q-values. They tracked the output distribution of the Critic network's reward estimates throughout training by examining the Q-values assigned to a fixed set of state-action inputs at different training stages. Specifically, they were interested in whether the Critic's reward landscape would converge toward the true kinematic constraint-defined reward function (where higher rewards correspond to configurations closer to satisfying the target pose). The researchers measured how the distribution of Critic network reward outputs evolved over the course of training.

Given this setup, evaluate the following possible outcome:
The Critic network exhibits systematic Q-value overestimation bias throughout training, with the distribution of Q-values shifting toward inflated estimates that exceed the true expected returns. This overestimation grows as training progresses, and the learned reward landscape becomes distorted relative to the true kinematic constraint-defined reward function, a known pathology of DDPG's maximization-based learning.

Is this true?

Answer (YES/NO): NO